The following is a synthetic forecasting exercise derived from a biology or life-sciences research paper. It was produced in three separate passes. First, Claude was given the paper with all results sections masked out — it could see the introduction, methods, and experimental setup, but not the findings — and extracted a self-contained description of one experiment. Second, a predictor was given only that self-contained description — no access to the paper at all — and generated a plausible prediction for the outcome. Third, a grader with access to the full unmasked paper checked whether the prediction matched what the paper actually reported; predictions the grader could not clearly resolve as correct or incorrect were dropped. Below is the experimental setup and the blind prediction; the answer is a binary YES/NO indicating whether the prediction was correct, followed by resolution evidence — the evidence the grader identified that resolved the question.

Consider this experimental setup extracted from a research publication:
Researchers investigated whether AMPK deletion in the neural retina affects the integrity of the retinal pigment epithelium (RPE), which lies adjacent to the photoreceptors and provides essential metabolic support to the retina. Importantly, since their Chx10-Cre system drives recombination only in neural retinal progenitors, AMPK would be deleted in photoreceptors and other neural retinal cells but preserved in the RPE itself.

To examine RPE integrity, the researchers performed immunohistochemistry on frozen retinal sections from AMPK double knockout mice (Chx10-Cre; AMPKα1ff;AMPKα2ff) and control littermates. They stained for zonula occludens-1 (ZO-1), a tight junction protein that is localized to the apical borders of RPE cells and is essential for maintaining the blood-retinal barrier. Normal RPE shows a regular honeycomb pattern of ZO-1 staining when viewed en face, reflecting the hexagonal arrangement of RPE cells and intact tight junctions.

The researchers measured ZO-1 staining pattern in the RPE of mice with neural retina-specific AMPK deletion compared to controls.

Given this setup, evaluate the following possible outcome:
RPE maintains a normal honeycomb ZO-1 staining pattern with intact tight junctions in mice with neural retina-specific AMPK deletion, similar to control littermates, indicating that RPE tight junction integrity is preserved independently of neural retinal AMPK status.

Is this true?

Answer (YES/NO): NO